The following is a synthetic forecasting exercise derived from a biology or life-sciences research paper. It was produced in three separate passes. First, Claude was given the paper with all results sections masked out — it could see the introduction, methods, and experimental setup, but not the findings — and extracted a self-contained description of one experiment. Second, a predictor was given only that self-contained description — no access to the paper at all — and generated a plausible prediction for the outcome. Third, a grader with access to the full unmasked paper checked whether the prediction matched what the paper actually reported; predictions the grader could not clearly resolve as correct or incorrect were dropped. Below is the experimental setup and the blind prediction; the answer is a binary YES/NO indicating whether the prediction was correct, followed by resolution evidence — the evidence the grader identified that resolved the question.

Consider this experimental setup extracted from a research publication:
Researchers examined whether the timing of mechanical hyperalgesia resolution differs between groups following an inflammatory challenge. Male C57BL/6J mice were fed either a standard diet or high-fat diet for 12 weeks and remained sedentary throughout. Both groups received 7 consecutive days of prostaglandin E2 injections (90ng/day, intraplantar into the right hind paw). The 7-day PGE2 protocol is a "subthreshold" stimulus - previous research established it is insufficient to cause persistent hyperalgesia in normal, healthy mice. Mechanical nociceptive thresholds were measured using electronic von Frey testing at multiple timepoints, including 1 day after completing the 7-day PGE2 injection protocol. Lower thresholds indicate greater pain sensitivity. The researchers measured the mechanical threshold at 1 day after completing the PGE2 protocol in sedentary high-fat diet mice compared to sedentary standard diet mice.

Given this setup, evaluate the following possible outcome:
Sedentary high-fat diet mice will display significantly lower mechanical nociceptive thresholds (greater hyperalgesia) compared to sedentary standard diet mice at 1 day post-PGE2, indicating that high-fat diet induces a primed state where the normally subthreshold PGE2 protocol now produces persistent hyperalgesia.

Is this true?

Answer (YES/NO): YES